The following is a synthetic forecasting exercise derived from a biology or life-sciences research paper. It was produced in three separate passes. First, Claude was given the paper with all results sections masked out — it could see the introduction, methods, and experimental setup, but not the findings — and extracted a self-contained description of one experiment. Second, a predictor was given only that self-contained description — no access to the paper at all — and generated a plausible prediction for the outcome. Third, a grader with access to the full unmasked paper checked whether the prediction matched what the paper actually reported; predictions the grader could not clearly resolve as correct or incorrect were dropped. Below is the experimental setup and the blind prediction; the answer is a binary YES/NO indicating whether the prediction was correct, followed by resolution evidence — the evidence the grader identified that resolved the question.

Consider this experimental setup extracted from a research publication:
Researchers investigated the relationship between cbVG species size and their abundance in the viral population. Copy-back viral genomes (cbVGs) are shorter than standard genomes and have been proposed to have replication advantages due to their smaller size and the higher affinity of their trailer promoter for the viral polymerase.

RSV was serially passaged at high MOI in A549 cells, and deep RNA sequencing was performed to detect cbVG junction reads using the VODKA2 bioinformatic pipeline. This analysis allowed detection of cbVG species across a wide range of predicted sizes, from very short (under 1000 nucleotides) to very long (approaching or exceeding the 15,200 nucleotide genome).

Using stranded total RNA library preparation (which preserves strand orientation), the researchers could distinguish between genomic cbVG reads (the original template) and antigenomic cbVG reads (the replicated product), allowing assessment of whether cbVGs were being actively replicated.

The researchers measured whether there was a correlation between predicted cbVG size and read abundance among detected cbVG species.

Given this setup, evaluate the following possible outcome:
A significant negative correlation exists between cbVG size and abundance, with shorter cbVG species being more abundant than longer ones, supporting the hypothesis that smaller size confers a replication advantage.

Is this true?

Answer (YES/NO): YES